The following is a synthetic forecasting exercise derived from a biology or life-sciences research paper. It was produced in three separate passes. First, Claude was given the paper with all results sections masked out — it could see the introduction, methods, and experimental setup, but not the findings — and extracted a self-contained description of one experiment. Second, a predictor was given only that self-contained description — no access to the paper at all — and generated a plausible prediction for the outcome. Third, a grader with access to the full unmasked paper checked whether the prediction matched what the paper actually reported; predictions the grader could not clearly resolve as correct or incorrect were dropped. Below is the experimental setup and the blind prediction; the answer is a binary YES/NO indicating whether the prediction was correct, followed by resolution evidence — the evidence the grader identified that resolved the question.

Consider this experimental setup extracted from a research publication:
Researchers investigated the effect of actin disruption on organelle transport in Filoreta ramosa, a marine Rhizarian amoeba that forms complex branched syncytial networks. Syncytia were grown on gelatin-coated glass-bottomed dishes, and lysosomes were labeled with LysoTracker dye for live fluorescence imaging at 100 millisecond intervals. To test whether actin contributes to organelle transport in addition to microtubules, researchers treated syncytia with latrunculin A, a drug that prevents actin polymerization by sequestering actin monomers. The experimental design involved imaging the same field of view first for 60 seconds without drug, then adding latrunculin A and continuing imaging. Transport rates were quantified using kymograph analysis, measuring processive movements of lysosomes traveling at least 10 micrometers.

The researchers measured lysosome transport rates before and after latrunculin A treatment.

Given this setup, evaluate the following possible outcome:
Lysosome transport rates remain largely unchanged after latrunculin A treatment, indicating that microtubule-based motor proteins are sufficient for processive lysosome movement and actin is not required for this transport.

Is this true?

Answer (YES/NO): NO